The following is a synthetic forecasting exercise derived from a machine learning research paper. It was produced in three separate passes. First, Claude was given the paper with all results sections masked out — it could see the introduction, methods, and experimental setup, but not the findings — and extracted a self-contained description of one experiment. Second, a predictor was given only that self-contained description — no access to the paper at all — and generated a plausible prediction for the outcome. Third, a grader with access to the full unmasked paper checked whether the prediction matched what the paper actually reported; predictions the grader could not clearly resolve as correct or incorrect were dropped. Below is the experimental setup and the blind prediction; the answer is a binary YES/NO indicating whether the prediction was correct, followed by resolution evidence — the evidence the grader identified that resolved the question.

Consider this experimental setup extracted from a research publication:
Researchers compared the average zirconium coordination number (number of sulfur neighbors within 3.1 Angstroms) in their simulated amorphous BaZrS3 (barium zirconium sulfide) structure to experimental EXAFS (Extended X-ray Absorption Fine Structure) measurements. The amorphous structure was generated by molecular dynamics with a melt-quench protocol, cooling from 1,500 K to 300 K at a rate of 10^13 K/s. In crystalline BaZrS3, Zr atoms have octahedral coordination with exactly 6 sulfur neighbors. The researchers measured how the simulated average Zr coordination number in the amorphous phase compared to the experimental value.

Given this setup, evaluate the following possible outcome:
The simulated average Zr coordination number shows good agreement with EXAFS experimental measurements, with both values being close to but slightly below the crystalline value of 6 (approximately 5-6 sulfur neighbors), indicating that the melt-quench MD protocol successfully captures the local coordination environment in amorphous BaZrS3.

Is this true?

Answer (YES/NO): NO